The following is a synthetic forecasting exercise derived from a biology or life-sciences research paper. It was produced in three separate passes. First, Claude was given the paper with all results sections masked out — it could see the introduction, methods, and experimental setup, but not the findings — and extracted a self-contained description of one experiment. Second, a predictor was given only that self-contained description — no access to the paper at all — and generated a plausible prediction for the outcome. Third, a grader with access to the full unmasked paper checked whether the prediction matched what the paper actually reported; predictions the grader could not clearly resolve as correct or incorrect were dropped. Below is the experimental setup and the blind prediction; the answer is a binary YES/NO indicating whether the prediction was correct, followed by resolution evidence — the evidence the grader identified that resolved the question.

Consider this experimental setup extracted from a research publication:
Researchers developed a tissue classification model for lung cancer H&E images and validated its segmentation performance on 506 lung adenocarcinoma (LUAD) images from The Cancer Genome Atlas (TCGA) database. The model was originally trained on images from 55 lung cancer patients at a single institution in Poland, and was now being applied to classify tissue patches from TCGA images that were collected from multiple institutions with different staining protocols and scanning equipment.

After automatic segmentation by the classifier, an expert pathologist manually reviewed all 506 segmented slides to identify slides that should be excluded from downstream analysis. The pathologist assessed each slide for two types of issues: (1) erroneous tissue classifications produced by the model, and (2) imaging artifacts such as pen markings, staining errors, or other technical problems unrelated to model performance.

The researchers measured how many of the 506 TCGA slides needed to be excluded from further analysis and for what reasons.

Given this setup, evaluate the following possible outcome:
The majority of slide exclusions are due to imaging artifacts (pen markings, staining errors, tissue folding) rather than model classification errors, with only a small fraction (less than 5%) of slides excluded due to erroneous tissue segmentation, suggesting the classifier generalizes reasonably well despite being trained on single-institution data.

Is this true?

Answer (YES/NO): NO